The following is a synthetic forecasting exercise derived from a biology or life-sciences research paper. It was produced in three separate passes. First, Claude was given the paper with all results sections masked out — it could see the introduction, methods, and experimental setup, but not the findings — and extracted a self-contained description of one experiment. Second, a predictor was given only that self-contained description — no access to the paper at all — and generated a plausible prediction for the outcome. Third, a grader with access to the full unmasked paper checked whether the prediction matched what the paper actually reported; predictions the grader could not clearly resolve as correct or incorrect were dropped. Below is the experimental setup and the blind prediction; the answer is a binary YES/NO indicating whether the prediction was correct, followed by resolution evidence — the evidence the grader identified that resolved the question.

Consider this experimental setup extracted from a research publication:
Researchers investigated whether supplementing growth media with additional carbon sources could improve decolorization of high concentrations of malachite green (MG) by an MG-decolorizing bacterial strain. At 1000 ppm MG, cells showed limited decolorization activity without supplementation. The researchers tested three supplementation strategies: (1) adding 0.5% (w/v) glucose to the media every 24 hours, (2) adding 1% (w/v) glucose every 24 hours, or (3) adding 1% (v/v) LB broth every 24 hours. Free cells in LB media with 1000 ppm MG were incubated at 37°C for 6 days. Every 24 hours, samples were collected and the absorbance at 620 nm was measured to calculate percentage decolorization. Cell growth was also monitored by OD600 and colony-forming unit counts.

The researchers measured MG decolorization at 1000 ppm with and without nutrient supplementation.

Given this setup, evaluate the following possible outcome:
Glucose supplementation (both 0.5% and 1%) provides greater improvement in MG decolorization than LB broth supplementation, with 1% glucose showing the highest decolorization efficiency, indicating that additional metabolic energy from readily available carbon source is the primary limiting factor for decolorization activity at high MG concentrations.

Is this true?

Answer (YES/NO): NO